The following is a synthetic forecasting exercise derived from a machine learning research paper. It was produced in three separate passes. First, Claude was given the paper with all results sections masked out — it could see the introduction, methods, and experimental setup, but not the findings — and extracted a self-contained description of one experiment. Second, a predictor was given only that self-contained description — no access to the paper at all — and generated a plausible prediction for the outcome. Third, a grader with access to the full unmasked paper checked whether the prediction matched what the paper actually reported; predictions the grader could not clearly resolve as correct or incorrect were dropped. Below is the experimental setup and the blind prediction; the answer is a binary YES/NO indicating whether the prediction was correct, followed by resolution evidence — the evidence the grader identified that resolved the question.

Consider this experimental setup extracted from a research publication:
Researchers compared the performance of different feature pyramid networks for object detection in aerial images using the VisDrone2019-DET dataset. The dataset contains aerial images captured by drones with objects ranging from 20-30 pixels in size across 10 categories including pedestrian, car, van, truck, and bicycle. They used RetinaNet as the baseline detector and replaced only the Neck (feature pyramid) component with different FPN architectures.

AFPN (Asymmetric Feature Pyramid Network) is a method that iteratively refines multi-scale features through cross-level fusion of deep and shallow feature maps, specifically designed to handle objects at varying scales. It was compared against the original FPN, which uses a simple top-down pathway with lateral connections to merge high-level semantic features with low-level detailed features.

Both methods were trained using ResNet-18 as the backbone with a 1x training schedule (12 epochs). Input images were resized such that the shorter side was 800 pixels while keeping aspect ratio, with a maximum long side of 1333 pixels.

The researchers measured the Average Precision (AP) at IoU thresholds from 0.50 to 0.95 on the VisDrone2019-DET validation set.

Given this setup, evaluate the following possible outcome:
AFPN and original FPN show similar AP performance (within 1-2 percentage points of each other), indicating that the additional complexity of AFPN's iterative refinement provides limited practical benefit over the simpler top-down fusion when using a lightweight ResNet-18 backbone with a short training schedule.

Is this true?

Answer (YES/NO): YES